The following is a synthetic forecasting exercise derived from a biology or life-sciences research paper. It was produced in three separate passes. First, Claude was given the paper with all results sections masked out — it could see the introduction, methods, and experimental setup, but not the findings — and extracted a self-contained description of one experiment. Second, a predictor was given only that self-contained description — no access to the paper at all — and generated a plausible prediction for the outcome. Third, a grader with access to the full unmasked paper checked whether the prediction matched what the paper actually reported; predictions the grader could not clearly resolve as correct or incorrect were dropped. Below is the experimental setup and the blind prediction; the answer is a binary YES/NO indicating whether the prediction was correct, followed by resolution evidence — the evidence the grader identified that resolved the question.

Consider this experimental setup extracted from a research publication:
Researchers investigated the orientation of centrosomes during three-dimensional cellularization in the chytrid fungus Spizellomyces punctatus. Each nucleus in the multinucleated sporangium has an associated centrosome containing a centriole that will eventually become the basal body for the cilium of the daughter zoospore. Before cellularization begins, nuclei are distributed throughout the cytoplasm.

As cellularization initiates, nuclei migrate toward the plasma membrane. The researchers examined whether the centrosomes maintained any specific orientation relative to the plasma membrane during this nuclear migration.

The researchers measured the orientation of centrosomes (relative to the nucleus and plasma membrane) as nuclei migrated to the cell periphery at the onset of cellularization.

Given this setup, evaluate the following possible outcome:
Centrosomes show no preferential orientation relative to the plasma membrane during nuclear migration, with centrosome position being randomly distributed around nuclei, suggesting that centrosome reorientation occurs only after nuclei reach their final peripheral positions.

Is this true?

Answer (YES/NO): NO